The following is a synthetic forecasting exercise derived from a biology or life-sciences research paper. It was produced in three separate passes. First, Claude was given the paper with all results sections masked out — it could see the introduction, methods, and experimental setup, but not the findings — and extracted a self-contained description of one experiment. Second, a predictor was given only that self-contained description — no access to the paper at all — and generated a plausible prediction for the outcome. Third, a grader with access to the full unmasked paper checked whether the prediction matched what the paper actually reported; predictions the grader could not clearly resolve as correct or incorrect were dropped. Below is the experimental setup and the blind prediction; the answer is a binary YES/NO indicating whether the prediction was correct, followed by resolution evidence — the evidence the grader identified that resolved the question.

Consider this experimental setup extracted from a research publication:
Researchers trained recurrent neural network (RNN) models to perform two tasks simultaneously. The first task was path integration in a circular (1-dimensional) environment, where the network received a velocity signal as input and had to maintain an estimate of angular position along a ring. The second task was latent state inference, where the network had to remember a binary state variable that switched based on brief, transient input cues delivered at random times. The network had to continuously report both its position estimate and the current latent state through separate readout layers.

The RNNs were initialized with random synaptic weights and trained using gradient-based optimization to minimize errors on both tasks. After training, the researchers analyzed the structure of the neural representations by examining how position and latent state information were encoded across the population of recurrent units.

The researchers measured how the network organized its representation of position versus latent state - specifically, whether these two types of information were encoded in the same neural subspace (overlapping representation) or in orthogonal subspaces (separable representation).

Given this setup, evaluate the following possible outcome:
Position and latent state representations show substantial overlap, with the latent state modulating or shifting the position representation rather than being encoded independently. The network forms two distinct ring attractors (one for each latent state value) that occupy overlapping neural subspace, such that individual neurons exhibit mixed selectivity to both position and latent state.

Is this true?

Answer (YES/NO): NO